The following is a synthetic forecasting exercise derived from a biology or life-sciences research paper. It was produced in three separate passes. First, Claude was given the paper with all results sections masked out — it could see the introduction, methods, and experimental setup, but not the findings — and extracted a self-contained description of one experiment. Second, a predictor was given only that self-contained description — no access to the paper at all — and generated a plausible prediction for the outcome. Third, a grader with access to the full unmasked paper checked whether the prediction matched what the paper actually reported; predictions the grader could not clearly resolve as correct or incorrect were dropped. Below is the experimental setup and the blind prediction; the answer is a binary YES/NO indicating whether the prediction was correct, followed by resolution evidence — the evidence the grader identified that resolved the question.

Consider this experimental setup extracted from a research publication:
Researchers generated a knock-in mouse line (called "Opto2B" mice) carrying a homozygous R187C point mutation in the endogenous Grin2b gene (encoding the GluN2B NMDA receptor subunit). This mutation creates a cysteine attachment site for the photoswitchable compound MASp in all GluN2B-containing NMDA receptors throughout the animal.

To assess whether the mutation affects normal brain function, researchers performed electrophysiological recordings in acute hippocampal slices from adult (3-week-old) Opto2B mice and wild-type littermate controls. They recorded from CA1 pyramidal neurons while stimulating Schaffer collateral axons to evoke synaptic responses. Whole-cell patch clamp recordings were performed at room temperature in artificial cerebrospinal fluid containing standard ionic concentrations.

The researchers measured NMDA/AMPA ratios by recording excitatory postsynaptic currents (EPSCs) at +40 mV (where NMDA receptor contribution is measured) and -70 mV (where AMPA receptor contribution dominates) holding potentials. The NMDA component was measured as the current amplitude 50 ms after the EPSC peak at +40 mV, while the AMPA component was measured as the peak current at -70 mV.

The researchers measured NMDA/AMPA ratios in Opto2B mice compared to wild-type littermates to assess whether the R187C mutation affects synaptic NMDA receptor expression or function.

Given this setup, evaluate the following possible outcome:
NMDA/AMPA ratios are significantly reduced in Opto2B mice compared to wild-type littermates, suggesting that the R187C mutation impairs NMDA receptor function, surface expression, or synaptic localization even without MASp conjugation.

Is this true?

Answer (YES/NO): NO